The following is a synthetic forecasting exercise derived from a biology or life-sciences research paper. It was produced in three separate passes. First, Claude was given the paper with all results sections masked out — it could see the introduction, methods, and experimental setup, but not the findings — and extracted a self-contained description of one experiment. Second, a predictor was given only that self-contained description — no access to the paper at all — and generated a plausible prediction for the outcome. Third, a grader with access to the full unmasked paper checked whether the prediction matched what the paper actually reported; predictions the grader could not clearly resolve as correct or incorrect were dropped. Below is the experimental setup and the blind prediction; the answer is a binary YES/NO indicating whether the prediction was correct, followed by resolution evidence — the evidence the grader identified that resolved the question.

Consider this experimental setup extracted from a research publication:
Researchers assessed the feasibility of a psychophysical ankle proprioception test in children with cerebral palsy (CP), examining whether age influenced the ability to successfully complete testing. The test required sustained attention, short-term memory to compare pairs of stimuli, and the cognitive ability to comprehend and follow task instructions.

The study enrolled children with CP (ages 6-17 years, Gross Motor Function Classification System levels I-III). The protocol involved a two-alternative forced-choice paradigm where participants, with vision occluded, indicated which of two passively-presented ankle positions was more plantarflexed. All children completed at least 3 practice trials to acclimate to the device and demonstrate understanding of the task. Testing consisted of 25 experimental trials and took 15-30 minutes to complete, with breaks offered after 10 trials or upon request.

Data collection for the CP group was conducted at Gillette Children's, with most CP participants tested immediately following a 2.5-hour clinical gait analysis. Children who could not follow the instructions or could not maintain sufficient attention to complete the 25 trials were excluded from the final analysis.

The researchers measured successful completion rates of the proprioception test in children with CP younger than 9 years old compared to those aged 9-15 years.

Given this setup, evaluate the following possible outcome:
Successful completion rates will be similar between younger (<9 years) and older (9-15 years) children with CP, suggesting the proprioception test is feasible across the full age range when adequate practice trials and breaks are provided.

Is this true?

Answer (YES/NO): NO